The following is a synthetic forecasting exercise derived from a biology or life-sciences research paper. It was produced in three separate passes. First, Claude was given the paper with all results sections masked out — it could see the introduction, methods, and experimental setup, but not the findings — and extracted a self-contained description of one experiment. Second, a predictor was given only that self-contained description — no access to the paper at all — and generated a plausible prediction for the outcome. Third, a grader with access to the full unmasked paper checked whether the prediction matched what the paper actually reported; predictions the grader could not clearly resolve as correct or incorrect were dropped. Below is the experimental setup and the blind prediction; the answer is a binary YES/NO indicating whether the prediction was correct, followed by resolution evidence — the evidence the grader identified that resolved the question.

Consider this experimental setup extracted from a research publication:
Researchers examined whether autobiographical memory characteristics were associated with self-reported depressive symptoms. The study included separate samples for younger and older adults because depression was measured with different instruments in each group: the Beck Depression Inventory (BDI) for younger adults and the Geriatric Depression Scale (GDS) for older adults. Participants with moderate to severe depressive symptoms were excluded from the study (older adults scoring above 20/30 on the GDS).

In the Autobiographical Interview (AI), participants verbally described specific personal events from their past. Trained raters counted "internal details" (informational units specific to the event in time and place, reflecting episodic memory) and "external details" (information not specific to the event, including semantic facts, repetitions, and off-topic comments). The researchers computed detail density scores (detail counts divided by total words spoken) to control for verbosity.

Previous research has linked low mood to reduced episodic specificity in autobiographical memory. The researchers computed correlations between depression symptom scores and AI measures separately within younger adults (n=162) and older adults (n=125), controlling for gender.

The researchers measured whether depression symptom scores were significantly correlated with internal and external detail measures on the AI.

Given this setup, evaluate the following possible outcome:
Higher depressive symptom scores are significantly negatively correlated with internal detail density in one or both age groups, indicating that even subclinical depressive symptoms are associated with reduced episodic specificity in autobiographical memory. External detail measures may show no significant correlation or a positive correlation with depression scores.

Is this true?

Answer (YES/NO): NO